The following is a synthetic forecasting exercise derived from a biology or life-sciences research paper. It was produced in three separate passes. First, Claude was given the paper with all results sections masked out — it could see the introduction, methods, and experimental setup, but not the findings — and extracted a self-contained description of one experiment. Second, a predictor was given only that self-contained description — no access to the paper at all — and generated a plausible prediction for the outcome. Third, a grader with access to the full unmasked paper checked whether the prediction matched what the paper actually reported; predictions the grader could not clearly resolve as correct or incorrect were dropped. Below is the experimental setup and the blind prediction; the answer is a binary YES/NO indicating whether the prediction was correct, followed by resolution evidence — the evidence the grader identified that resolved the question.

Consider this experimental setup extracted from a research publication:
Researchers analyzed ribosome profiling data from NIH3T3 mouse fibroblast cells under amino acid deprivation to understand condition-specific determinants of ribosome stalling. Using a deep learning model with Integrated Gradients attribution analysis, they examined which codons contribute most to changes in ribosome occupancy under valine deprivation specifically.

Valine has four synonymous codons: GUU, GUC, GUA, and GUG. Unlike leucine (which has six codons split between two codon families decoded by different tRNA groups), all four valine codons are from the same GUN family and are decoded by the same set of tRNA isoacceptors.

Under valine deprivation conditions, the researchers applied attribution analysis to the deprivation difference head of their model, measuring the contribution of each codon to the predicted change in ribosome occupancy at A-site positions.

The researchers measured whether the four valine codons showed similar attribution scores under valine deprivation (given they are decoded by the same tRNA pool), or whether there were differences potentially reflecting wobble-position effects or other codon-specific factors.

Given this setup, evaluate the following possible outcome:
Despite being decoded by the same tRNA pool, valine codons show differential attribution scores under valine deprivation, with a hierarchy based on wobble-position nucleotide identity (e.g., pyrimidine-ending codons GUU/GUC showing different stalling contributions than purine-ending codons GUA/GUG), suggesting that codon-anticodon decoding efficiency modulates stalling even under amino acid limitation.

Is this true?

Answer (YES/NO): YES